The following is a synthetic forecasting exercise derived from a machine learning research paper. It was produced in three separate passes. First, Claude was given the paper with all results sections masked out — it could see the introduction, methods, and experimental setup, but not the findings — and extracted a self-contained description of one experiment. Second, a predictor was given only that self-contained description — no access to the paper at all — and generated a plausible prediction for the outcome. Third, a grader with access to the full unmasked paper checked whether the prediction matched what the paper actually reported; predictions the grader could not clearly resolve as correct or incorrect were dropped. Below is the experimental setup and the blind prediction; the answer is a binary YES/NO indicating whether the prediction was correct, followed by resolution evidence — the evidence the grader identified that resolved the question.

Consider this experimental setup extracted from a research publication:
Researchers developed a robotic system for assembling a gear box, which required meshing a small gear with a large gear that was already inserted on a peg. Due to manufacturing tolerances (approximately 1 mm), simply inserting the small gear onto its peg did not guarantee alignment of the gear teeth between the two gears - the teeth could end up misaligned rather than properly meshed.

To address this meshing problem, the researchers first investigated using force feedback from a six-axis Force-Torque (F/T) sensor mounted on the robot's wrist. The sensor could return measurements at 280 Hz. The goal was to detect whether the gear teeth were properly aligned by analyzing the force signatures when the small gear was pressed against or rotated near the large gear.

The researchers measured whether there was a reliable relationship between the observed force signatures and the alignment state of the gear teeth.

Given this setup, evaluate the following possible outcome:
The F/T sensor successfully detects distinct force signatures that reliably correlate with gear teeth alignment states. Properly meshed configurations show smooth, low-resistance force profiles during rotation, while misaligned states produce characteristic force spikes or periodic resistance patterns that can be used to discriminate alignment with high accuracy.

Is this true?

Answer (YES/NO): NO